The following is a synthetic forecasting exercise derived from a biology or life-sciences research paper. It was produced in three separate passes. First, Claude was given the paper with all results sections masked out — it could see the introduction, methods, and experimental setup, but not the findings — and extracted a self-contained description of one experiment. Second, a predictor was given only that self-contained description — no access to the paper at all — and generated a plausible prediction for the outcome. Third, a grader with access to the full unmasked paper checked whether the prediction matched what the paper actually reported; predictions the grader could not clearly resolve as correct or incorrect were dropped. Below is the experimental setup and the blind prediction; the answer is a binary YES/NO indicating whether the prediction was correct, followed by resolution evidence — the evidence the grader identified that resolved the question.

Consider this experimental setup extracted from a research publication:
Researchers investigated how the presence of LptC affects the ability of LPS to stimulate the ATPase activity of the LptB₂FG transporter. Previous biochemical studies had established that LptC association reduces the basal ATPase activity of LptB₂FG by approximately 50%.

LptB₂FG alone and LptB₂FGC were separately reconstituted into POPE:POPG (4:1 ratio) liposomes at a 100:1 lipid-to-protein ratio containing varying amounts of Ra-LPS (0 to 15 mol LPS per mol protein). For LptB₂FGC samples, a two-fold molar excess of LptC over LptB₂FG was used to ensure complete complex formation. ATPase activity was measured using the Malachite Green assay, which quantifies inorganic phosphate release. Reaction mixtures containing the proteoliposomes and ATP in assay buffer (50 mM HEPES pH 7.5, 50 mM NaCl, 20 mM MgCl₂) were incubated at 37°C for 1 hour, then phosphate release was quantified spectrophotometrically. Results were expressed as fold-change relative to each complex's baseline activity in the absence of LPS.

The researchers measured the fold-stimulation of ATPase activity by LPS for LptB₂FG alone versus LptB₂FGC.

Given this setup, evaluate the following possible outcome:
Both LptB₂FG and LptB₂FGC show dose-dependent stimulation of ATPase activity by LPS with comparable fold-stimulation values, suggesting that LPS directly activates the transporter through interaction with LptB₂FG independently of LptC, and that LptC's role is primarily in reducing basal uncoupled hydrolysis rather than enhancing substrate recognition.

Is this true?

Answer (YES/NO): YES